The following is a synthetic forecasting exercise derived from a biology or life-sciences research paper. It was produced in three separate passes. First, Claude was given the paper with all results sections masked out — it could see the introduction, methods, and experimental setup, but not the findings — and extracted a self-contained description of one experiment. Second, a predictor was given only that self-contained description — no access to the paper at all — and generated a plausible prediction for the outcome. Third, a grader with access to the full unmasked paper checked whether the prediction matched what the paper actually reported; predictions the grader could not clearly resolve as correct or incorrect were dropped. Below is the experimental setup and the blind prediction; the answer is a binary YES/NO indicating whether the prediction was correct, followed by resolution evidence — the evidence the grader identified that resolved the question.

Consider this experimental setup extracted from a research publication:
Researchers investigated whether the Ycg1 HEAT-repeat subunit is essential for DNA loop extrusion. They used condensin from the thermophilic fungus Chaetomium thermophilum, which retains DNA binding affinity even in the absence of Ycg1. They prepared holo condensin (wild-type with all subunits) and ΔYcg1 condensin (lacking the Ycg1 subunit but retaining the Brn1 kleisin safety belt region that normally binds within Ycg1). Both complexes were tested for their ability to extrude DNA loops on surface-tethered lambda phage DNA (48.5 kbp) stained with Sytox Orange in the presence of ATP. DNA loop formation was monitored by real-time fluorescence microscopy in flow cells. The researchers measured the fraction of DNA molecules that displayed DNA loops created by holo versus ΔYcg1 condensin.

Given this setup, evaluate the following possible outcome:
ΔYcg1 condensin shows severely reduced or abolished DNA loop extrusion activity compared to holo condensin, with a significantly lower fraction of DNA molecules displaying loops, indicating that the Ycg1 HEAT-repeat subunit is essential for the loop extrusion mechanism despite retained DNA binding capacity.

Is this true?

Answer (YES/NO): NO